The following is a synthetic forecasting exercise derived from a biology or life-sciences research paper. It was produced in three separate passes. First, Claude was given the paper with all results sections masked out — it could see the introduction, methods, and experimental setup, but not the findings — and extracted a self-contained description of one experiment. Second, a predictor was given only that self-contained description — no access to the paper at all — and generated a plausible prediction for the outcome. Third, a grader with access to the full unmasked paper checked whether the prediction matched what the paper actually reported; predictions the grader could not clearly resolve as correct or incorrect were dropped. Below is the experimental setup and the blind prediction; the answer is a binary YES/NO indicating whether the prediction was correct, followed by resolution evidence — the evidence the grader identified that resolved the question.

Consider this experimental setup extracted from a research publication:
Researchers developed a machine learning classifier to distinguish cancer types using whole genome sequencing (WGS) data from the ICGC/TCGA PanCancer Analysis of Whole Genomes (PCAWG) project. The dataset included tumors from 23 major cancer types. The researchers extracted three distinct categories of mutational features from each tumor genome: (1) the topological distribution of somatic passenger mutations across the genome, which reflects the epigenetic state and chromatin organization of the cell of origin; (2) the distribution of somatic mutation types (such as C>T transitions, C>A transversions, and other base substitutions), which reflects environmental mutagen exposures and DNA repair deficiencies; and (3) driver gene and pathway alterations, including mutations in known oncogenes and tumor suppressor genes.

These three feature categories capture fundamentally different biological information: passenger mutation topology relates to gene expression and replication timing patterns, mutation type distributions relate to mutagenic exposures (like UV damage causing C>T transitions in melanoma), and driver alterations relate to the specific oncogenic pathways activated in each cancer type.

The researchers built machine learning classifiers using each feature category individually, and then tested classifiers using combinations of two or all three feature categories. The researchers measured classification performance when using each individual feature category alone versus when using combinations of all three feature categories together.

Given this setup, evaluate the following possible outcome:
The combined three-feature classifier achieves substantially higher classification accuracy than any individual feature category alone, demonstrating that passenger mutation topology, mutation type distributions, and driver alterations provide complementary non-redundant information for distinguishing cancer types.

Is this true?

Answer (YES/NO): NO